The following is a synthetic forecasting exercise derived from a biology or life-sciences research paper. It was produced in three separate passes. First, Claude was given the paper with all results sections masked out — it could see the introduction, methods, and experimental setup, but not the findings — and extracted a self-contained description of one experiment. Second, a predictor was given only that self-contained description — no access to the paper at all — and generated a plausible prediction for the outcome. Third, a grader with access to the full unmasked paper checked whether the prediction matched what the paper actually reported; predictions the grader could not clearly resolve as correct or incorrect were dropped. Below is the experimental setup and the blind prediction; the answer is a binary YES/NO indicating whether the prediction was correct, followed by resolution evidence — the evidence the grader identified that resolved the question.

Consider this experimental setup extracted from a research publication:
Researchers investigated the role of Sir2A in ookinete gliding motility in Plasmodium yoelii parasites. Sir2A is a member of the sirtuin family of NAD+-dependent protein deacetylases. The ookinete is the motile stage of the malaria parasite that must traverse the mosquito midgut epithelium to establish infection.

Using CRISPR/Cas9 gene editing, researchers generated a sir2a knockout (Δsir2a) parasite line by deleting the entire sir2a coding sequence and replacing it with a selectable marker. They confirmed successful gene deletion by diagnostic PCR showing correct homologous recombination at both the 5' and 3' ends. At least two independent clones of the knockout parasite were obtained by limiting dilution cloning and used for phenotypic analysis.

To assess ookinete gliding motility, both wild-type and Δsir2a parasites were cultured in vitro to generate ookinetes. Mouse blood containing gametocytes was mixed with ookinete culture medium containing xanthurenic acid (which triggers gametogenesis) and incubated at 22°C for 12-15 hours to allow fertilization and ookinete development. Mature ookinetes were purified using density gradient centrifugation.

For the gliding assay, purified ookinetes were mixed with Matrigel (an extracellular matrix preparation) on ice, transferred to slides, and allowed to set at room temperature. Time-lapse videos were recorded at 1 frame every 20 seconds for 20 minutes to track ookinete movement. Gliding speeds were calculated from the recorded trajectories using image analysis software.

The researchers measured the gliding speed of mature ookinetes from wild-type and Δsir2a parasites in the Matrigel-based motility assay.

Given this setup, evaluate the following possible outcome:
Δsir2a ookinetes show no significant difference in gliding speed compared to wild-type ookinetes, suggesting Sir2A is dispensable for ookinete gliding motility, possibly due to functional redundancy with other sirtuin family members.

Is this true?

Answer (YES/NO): NO